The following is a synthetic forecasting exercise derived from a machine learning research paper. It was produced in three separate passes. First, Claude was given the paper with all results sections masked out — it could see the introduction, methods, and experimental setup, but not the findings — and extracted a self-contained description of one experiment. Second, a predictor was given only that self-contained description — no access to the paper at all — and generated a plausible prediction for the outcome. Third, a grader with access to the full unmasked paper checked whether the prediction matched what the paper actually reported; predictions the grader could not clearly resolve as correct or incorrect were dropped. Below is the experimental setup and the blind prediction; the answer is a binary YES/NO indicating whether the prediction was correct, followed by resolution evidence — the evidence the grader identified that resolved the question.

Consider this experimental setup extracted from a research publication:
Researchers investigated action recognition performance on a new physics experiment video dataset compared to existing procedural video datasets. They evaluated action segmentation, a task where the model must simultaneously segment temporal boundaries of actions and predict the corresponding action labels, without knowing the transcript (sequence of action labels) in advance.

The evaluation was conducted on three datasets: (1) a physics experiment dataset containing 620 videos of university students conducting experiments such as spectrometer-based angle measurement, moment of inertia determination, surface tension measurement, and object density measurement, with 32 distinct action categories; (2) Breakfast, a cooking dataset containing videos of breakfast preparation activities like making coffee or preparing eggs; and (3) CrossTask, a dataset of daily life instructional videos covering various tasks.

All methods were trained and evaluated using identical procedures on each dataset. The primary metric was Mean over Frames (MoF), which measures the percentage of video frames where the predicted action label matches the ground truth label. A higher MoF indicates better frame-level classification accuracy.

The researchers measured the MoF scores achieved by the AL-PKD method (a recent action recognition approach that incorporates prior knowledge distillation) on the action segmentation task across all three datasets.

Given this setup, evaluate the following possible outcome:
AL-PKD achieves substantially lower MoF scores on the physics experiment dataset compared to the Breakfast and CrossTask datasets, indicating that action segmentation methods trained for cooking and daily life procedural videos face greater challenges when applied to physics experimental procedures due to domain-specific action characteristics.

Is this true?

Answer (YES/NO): YES